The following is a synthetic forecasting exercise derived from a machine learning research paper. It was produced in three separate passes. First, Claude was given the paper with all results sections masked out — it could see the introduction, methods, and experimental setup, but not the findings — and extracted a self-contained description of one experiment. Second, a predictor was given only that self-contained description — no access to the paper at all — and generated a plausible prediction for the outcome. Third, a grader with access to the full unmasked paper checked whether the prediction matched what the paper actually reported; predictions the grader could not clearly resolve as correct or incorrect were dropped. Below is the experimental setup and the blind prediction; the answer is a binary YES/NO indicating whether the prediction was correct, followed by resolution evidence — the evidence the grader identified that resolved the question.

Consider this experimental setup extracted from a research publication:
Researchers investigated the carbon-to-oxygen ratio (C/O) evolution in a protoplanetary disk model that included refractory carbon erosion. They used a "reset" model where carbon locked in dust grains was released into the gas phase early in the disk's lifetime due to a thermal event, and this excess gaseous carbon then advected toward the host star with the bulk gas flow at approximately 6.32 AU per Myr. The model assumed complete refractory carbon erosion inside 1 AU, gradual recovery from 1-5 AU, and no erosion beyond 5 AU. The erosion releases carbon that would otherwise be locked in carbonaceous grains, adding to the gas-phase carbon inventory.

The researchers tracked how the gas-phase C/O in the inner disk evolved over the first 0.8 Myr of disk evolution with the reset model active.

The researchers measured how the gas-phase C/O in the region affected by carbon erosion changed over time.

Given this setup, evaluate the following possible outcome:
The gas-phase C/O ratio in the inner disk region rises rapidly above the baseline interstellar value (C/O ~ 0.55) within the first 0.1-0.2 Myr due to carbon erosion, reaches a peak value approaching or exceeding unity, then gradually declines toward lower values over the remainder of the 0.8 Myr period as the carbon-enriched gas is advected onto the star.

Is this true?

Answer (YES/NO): NO